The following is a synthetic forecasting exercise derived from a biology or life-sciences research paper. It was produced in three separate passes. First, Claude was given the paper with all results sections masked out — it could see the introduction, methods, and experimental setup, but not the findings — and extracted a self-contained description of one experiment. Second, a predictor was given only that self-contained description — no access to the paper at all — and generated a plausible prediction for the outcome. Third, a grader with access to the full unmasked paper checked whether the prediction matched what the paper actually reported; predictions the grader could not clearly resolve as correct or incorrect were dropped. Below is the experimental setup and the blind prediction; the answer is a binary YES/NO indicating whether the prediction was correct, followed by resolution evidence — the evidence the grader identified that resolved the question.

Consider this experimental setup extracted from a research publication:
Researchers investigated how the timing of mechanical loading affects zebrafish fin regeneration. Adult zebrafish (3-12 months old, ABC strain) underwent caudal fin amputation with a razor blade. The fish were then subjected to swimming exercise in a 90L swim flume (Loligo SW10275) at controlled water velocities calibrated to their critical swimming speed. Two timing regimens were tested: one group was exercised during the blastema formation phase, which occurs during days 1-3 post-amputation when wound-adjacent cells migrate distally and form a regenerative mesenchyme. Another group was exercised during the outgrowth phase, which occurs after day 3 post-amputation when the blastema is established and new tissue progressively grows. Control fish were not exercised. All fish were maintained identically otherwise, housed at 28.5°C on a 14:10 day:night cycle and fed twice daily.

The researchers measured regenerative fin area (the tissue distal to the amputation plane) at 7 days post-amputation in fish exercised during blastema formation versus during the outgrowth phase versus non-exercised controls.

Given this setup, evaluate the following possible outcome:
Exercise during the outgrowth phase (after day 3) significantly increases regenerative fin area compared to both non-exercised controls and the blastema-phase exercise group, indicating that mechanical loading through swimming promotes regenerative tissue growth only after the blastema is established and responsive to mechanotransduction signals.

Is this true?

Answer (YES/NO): NO